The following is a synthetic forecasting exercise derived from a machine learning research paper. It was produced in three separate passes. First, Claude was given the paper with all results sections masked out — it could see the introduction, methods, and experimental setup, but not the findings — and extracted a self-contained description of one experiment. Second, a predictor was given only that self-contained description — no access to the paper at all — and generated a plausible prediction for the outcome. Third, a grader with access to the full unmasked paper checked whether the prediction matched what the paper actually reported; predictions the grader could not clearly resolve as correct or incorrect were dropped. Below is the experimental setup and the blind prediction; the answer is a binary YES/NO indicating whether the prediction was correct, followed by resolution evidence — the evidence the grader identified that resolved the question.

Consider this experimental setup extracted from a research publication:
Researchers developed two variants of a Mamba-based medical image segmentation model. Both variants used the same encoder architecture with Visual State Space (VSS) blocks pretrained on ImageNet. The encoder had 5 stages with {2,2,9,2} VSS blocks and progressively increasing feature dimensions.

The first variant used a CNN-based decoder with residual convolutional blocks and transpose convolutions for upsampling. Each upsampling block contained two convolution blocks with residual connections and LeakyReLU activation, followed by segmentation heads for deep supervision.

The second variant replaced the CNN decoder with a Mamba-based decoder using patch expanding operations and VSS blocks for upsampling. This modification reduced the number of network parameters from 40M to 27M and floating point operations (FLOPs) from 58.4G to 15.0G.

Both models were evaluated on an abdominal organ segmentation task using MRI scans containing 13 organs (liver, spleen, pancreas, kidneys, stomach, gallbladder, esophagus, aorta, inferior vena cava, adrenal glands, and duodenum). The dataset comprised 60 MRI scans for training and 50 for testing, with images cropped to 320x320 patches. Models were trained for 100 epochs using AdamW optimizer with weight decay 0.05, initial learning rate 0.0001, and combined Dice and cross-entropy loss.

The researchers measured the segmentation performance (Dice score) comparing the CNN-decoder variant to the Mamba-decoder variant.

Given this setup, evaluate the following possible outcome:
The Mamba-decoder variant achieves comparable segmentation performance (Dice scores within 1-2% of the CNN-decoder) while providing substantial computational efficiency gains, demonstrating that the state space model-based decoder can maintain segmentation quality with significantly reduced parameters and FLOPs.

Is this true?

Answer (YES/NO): YES